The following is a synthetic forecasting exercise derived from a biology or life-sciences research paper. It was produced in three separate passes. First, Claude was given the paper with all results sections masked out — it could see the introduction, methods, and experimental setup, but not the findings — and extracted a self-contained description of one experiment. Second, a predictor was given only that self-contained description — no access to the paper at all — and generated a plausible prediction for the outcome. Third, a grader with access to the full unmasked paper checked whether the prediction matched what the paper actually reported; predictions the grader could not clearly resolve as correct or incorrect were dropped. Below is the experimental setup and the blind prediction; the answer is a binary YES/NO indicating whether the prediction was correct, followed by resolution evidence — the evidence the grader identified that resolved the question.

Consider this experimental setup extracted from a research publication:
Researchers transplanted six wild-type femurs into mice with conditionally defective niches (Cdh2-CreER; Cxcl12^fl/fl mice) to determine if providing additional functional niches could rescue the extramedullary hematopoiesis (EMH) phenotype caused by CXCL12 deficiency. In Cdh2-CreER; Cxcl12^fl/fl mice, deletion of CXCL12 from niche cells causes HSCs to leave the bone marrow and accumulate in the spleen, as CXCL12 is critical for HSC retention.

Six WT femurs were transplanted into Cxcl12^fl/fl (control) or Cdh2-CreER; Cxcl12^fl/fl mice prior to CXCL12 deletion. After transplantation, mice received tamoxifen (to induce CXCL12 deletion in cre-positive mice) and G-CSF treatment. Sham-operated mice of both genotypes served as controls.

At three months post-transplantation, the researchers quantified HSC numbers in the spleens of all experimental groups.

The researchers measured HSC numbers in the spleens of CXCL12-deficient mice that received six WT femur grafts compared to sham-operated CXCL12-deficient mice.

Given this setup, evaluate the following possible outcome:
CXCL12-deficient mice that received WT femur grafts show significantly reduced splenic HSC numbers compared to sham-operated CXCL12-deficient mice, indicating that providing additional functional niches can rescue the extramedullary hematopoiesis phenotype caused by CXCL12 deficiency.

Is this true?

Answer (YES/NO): YES